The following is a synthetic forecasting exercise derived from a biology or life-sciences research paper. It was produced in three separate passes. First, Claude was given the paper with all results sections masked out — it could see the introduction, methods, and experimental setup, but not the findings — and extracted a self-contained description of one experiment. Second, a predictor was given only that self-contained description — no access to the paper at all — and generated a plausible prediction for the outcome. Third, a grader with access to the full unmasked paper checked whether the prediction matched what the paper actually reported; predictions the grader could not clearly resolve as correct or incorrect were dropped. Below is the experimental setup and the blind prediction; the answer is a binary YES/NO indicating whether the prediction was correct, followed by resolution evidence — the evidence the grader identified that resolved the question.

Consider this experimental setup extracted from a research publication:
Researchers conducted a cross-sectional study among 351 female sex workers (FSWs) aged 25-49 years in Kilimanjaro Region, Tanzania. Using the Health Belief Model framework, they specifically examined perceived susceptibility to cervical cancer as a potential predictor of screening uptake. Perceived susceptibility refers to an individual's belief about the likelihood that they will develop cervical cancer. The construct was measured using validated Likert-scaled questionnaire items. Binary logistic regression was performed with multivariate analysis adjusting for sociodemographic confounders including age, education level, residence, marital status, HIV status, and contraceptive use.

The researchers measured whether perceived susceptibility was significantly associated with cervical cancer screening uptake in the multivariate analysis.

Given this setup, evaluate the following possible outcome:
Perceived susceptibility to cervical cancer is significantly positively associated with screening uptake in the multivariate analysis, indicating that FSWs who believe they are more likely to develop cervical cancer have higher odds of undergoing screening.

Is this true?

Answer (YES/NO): NO